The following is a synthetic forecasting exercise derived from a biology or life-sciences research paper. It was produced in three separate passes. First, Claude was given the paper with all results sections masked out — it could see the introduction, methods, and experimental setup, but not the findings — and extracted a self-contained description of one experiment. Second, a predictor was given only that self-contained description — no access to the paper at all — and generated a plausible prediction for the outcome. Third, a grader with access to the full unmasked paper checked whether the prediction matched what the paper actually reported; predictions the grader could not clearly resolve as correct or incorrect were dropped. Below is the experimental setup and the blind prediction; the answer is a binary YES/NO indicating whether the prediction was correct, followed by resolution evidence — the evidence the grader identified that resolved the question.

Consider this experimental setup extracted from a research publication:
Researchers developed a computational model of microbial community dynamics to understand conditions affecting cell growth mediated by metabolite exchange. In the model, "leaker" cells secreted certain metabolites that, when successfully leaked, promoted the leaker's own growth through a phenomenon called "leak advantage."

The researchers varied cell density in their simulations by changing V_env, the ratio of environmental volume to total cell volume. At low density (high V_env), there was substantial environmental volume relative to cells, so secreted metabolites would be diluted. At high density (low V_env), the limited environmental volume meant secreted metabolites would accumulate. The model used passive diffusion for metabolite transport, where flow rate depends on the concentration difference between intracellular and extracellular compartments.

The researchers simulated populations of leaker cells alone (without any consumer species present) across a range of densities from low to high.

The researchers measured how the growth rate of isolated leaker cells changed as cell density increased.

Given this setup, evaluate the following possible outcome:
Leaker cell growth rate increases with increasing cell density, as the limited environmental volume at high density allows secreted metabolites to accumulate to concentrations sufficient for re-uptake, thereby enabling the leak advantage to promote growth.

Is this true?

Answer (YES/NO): NO